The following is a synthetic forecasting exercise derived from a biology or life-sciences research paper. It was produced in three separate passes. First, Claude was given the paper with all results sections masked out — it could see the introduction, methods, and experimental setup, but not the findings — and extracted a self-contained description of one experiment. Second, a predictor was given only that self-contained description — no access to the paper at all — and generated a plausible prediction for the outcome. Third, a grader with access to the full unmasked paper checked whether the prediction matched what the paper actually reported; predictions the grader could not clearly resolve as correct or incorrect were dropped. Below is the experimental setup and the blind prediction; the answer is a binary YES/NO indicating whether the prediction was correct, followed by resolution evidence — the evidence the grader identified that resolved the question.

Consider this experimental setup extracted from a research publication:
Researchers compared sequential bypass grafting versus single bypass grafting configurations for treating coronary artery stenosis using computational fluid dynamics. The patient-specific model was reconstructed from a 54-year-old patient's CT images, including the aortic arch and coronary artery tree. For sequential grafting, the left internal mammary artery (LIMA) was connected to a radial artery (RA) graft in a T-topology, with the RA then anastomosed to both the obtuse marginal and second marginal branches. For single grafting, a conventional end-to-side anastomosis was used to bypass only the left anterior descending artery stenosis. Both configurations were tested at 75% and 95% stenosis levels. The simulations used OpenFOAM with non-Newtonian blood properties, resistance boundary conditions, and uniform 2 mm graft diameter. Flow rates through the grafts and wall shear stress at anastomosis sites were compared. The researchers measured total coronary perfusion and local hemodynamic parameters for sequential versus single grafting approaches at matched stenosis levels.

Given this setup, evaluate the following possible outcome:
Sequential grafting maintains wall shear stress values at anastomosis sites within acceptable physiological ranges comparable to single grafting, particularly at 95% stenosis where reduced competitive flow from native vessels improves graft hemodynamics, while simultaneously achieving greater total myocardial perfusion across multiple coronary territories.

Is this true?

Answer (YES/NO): NO